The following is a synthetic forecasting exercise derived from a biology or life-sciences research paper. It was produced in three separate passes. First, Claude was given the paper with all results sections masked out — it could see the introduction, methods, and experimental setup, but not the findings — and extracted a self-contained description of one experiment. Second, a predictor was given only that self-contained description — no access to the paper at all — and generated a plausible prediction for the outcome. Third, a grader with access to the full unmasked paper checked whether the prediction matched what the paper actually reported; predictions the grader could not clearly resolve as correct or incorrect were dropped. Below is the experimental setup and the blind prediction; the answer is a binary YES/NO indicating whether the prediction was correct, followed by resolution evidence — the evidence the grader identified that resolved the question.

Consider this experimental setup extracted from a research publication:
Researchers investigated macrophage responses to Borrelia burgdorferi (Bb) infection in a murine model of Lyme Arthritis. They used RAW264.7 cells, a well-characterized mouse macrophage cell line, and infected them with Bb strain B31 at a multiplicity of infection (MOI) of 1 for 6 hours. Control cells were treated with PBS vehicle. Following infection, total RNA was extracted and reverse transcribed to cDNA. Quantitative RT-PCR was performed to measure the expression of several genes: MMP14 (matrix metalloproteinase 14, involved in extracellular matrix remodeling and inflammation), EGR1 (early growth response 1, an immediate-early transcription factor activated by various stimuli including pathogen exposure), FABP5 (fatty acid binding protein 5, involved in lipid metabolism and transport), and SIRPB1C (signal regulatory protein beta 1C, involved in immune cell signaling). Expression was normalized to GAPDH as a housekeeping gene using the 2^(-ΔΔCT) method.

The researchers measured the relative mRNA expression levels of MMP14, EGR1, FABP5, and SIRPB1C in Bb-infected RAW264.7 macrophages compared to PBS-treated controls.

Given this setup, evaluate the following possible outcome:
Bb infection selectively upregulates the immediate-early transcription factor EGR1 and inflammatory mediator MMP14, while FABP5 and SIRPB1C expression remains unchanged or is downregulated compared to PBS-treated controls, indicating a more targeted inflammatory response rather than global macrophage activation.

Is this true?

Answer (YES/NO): NO